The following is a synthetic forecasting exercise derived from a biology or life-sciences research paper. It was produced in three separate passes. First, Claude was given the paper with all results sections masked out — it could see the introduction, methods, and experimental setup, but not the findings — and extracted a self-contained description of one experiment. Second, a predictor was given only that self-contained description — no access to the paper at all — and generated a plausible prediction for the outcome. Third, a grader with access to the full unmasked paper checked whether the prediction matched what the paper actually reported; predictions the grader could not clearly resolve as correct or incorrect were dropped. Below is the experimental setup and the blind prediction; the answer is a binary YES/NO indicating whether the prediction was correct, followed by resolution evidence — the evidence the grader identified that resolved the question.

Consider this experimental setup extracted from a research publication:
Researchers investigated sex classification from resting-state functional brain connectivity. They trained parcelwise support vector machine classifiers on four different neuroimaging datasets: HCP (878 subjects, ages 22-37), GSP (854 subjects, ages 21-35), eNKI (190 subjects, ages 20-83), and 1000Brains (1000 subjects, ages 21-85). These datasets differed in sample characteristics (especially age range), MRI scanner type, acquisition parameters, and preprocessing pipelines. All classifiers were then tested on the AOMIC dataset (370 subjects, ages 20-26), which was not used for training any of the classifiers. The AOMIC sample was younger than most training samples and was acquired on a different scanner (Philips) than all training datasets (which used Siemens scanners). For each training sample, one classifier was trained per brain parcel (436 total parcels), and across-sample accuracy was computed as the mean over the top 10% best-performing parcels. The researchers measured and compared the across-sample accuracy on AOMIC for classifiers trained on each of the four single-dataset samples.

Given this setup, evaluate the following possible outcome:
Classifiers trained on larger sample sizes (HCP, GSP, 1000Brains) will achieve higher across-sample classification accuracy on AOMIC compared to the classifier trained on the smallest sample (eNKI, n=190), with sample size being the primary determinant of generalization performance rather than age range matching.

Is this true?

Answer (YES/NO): NO